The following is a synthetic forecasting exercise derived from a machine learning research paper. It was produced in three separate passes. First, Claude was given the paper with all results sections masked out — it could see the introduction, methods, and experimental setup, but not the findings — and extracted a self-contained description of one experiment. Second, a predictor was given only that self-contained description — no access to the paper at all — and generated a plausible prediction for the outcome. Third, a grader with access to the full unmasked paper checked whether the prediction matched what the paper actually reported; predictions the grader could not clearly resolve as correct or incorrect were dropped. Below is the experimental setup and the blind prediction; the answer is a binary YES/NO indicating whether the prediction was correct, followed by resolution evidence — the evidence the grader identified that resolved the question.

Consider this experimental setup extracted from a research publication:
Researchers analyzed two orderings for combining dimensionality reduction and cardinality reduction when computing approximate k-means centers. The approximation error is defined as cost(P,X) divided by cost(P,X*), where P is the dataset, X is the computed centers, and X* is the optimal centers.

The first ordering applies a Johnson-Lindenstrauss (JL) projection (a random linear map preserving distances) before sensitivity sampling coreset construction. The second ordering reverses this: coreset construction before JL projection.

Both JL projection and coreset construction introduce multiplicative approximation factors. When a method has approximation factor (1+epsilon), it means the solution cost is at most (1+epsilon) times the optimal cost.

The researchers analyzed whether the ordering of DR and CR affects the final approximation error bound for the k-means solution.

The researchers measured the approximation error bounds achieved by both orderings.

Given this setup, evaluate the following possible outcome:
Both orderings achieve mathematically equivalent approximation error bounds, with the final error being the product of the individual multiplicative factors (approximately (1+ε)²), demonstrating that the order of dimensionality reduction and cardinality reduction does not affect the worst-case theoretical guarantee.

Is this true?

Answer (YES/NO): NO